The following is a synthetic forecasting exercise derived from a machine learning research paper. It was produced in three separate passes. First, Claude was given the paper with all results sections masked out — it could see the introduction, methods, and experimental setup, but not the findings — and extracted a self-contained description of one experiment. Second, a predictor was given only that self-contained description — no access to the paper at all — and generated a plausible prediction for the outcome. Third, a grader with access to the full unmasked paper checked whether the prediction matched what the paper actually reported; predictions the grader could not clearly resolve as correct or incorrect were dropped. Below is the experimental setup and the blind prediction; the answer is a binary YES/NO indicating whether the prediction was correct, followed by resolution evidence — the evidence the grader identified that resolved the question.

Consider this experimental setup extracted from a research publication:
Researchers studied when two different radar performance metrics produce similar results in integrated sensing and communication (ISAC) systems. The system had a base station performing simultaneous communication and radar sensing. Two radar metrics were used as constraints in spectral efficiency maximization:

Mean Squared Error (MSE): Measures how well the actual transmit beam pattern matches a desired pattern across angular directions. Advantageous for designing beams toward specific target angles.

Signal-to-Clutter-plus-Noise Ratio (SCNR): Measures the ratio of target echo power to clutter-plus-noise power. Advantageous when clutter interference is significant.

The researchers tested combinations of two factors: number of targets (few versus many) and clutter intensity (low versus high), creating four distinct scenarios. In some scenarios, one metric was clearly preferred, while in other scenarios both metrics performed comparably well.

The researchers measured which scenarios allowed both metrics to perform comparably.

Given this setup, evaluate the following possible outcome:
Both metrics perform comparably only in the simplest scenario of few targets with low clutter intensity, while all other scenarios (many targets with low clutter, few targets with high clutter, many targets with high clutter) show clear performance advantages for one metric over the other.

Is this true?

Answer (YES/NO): NO